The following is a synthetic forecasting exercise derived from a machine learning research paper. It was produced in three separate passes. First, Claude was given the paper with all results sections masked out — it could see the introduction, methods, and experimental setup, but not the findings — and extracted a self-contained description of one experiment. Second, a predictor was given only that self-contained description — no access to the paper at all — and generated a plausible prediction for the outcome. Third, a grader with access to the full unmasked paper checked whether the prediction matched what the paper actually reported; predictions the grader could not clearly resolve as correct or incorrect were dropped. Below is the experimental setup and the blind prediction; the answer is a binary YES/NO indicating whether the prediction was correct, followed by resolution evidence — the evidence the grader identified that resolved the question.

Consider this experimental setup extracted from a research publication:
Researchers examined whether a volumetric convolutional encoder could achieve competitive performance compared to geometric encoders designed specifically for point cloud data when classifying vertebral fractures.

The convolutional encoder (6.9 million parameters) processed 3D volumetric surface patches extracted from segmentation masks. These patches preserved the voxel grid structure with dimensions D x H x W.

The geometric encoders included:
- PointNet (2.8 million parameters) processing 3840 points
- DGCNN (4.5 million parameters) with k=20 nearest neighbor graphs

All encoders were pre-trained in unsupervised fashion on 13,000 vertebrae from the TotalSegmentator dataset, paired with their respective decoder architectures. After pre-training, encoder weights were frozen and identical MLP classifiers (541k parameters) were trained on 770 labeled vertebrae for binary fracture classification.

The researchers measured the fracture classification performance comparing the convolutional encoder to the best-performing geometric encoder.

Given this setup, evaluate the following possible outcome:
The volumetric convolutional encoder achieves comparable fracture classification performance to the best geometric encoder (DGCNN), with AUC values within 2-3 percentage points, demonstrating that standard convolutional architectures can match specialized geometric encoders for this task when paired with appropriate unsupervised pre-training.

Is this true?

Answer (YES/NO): NO